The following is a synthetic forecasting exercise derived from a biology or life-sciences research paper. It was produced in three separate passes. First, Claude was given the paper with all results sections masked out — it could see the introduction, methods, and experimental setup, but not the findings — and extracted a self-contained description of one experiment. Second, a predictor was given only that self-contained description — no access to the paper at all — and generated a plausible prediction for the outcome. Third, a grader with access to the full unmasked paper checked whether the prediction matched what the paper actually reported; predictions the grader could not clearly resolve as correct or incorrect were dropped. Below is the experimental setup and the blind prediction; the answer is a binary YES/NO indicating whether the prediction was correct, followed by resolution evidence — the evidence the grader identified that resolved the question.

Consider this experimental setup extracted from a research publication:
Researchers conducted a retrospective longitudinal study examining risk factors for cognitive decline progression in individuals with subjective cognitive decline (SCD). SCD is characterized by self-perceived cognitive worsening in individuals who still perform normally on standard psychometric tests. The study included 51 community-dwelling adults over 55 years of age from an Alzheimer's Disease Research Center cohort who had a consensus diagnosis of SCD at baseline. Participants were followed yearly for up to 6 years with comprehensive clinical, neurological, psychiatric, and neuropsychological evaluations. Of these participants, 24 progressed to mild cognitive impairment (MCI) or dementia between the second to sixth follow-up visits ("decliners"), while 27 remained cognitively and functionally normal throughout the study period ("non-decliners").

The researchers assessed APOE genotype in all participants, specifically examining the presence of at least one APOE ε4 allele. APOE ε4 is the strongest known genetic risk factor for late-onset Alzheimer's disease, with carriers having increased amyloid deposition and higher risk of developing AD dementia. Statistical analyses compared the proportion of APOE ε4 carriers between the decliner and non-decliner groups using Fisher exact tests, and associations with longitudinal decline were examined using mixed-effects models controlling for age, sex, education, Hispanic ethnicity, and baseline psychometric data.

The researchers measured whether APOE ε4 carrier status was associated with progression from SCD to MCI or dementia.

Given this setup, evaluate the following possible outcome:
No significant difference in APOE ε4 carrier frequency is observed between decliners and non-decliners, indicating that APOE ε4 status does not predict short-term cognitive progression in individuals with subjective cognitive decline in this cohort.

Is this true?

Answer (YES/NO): YES